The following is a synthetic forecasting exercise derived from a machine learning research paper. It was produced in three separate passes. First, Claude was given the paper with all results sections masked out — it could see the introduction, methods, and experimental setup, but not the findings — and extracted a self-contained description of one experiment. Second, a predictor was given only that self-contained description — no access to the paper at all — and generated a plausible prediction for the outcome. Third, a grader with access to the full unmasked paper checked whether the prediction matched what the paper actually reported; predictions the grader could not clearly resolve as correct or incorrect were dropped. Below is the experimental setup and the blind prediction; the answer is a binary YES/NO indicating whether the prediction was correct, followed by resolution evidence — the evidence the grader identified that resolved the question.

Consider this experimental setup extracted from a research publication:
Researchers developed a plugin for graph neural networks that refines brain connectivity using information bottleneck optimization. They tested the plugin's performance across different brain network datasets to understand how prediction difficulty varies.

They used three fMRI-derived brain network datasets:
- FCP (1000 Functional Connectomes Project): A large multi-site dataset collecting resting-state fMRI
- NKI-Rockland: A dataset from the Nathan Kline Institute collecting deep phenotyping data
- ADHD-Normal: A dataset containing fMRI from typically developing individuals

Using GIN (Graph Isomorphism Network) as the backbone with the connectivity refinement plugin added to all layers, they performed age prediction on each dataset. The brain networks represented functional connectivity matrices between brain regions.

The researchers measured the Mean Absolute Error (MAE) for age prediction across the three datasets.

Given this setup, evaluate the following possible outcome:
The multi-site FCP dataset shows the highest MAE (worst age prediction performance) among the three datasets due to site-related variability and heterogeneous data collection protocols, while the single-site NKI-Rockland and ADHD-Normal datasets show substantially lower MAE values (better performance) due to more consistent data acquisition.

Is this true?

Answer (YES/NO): NO